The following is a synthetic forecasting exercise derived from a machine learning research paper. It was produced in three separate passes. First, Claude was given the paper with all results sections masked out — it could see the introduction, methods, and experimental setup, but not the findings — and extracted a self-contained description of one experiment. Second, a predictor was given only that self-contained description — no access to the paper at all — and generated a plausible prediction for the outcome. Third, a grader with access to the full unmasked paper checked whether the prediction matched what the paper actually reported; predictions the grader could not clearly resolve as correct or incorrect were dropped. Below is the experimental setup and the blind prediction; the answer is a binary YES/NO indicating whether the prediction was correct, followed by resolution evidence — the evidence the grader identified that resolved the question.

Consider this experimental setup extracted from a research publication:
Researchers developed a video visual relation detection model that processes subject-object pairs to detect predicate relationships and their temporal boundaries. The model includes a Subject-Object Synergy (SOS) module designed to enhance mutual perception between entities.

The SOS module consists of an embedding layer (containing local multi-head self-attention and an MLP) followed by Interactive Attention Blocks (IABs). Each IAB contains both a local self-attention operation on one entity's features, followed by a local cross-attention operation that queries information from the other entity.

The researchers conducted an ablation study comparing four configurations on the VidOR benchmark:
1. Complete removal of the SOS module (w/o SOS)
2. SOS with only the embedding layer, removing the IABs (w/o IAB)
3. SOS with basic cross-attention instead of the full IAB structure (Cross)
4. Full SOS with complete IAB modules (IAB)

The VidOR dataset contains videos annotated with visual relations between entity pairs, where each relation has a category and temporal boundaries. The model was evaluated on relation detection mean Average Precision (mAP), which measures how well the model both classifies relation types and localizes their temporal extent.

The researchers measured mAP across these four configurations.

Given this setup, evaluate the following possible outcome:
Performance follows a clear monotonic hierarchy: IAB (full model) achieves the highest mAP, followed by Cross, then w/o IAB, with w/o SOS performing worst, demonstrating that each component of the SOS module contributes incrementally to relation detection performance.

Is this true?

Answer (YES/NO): YES